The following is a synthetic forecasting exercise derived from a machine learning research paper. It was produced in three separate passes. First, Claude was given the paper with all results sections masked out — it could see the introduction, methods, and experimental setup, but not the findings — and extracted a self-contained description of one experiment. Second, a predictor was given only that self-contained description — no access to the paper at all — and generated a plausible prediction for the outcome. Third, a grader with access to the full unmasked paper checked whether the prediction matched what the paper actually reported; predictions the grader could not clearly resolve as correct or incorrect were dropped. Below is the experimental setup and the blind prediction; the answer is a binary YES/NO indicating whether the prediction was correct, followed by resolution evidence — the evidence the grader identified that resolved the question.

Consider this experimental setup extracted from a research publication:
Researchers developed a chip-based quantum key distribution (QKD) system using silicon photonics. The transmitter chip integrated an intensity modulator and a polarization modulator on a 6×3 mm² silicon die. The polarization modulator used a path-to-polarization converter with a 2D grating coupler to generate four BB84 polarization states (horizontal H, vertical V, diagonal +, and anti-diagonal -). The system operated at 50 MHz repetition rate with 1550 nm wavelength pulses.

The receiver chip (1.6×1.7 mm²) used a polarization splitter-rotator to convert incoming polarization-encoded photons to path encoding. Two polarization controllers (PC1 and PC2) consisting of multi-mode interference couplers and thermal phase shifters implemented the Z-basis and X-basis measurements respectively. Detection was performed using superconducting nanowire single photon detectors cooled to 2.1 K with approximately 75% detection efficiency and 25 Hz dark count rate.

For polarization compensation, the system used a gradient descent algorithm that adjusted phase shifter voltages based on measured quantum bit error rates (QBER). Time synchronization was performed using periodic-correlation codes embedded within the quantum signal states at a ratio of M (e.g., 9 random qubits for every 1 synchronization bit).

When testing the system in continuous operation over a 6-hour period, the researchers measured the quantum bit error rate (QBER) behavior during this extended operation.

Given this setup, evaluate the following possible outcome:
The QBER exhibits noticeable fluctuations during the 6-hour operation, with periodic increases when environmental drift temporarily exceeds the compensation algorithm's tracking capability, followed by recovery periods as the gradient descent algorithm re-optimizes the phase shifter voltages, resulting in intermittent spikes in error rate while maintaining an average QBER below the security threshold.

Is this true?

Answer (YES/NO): NO